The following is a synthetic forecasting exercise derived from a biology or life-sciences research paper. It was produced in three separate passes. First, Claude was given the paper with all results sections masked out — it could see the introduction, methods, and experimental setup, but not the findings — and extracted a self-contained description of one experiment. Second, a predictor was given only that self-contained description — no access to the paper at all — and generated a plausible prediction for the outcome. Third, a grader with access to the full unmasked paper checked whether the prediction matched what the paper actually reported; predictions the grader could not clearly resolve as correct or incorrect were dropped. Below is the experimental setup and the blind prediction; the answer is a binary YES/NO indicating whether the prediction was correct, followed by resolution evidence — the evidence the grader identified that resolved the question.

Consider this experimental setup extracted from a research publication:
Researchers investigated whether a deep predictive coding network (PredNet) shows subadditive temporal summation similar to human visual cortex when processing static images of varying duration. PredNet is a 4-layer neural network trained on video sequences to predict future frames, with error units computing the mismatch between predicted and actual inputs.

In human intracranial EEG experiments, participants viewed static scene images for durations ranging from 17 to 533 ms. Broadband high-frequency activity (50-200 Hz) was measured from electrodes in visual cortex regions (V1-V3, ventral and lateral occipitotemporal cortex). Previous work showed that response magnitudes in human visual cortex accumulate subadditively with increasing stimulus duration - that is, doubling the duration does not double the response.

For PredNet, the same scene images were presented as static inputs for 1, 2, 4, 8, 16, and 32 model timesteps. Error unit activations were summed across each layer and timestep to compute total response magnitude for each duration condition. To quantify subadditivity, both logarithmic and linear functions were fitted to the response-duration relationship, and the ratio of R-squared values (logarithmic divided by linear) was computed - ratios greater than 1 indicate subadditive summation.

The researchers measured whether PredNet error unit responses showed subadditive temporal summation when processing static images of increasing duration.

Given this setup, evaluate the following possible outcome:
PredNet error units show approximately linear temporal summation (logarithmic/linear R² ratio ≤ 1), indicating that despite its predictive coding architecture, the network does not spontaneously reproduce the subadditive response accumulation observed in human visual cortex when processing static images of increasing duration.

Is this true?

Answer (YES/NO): NO